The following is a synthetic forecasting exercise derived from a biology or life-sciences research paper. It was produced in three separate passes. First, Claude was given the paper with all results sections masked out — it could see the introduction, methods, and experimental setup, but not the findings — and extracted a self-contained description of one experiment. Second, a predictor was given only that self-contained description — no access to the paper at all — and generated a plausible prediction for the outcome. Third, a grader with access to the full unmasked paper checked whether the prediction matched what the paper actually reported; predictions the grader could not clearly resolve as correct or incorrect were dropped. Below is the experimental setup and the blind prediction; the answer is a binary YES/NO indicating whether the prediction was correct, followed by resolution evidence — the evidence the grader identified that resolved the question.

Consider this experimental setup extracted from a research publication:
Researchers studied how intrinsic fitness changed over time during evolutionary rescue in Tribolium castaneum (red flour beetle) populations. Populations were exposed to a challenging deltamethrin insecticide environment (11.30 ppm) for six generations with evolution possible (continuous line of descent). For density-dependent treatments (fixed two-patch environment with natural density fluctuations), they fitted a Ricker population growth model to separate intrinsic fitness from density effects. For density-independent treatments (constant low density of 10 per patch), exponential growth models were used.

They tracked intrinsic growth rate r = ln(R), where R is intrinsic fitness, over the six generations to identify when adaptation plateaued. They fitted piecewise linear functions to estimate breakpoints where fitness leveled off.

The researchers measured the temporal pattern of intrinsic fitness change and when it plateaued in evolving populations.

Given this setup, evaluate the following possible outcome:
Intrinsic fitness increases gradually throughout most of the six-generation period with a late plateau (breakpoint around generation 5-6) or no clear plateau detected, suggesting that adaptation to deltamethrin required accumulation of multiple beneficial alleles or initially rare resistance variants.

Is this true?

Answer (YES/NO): NO